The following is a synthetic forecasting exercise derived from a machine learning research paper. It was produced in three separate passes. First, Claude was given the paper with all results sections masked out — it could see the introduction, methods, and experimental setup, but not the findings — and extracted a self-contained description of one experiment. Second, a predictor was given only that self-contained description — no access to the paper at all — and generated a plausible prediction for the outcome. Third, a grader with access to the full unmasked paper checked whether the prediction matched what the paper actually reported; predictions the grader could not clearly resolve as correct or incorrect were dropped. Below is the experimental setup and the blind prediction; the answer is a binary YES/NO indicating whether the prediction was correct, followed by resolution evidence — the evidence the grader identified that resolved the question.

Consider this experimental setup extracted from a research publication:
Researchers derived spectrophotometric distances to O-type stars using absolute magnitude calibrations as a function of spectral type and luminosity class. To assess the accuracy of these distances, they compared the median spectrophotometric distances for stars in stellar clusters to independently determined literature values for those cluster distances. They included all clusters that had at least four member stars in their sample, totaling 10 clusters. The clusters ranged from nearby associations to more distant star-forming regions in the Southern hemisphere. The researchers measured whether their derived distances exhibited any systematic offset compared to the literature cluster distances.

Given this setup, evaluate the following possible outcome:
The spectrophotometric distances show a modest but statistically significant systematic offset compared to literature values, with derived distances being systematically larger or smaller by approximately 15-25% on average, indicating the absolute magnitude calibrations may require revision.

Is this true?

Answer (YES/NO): NO